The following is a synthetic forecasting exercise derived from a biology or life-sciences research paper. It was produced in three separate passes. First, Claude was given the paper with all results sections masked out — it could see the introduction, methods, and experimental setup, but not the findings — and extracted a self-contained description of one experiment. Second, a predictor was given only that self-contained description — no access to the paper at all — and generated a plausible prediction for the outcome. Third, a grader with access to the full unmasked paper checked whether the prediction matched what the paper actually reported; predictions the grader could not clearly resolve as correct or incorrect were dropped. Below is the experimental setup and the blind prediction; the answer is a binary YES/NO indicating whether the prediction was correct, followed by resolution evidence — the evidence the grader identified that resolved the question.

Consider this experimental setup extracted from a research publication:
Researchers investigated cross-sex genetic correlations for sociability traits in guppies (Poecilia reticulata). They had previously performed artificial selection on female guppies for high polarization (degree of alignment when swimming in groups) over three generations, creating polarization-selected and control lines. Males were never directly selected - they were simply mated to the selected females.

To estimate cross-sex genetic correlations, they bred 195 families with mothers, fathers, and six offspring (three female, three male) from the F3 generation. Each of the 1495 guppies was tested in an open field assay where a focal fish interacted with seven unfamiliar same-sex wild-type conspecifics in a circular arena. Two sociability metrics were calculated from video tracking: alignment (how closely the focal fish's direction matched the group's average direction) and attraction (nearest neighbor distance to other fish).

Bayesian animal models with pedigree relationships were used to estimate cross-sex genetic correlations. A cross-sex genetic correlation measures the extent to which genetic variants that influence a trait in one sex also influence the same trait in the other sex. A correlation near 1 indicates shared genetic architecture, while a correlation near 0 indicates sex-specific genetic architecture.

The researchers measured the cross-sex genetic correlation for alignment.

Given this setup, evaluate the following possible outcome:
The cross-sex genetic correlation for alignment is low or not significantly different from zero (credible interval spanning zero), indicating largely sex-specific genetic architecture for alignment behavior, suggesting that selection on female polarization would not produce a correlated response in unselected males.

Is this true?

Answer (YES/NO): YES